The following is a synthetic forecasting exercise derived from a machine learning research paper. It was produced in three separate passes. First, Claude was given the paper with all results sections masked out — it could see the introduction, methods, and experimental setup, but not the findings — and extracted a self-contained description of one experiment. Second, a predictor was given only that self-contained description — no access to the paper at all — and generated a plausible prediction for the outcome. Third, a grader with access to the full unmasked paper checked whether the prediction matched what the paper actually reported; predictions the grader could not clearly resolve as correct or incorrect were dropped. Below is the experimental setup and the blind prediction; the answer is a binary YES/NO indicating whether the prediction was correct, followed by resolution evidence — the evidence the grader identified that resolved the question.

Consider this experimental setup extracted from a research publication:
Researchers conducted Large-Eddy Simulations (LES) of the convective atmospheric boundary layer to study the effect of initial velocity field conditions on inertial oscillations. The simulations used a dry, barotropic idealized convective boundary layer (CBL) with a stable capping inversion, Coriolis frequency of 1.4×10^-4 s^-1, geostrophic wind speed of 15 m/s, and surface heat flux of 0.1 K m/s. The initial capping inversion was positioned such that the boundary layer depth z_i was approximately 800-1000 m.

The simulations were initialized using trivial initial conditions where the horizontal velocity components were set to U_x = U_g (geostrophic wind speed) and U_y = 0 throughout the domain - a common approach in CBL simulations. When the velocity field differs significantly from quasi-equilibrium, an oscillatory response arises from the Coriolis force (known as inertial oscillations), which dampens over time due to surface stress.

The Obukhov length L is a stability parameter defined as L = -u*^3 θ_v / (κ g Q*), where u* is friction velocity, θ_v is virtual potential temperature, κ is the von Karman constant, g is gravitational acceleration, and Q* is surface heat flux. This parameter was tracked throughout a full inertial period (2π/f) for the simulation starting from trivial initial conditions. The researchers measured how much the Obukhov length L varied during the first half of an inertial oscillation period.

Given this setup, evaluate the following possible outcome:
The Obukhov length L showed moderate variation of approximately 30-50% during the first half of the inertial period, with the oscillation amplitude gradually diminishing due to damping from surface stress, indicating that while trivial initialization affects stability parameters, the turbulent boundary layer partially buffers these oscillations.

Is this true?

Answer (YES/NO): YES